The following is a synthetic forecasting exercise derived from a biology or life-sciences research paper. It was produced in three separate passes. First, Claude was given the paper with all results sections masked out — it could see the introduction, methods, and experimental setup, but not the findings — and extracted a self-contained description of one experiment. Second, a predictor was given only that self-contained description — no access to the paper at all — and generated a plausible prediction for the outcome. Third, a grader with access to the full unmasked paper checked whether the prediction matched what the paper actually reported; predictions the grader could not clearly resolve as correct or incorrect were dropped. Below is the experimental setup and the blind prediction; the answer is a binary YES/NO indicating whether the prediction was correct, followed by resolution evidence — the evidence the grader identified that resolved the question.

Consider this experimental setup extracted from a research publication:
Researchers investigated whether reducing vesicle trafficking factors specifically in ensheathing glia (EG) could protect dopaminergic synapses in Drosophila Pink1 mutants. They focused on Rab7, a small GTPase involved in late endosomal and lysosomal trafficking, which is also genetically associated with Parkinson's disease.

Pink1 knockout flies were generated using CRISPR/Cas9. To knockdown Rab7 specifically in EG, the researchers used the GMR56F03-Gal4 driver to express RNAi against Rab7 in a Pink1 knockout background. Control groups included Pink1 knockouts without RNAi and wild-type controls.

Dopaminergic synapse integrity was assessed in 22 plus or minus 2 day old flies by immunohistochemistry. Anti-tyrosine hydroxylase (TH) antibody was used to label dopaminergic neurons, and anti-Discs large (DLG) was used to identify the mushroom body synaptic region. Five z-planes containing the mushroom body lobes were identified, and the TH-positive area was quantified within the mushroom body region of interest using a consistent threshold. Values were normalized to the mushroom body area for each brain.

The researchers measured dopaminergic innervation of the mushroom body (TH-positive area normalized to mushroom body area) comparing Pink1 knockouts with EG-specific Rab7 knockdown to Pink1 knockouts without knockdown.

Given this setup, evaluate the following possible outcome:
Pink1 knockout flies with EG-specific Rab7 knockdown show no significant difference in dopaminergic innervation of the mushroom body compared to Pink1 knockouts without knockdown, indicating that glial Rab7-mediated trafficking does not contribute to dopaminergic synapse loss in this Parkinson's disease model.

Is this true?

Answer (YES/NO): NO